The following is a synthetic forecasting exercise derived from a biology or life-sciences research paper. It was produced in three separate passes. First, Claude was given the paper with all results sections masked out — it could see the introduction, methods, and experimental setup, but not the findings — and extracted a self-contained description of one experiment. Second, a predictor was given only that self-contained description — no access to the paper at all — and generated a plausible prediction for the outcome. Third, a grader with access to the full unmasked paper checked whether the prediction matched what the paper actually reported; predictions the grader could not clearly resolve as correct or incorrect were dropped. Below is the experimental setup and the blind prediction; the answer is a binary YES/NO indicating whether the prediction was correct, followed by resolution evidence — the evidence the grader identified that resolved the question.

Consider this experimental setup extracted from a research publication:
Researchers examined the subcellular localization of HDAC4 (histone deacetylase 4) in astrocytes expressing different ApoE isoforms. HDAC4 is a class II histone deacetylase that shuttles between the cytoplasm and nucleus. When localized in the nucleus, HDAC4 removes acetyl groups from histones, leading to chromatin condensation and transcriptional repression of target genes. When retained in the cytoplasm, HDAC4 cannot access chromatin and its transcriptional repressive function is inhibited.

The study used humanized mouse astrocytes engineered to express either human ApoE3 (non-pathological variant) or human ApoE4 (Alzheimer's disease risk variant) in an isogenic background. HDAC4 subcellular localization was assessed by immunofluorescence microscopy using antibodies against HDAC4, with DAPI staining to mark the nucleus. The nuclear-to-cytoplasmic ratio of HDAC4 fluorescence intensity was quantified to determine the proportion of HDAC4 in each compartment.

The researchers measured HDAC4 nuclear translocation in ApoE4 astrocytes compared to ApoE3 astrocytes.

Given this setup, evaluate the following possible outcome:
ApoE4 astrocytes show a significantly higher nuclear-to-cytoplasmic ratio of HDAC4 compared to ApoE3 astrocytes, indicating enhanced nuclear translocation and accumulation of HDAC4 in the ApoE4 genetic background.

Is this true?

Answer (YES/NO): YES